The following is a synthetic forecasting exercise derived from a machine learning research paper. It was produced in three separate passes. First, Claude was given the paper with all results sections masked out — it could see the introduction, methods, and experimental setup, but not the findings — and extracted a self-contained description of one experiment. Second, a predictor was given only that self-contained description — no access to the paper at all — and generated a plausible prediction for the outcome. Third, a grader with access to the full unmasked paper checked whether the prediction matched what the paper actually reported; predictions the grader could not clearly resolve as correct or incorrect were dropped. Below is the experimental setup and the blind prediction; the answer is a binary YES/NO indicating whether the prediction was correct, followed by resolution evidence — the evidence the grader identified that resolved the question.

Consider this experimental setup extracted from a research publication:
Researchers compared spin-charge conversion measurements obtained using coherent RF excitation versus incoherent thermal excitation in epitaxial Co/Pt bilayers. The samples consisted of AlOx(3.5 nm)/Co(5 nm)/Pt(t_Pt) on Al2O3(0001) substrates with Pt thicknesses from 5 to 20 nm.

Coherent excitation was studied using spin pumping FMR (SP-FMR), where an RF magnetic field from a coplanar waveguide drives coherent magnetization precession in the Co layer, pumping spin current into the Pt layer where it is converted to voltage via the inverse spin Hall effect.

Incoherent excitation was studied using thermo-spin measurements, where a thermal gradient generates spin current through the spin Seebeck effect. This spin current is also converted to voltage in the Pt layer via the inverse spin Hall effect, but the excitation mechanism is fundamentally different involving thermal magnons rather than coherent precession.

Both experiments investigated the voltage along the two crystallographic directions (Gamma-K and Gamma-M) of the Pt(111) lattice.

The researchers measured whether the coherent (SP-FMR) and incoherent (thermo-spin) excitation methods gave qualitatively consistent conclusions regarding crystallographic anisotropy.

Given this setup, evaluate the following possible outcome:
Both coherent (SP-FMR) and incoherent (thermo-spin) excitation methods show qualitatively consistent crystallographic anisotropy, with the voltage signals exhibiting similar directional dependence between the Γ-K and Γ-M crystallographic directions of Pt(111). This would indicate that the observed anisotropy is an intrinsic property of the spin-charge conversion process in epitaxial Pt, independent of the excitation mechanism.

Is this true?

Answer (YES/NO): NO